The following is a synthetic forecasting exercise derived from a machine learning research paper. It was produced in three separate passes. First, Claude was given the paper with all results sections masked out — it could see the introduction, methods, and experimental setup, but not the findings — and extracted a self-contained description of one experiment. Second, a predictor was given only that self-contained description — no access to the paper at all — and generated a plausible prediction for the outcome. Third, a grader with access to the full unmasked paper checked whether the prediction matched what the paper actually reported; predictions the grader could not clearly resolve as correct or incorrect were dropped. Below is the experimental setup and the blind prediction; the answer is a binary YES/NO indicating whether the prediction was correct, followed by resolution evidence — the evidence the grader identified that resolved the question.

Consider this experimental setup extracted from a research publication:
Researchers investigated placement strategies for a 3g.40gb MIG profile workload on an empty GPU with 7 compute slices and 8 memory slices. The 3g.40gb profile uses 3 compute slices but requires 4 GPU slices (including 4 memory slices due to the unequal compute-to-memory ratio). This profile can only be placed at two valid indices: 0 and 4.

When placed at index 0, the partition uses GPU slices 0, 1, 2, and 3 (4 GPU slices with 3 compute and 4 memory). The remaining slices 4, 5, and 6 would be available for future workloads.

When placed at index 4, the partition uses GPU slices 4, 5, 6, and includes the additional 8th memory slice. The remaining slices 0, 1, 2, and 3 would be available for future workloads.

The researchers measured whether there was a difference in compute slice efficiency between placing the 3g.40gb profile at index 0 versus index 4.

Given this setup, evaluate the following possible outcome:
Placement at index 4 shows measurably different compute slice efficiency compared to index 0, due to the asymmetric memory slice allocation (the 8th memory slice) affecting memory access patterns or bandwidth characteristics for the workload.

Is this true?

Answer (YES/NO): NO